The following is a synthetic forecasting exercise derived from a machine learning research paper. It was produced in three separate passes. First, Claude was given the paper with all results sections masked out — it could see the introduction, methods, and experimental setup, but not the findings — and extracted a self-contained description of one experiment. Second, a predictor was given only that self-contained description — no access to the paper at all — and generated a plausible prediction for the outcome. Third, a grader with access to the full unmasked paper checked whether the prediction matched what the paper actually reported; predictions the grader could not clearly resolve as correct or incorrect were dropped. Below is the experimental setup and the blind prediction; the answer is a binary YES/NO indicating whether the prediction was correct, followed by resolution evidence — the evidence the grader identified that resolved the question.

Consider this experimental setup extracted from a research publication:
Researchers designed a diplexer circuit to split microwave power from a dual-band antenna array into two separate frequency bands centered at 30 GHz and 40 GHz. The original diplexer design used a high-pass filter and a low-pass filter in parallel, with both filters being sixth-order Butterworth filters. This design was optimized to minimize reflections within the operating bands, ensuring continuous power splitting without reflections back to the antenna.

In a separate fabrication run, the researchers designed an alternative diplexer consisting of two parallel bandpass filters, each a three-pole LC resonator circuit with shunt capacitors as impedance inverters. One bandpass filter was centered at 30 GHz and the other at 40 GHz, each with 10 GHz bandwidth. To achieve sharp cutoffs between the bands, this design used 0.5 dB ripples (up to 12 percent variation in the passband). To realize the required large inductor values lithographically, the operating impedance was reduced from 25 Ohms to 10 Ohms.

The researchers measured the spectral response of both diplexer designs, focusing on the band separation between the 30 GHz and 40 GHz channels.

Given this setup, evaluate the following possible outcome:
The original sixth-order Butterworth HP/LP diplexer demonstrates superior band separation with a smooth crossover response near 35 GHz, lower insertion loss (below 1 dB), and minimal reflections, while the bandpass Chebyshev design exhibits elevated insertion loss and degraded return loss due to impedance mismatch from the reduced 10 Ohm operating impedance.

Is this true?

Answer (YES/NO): NO